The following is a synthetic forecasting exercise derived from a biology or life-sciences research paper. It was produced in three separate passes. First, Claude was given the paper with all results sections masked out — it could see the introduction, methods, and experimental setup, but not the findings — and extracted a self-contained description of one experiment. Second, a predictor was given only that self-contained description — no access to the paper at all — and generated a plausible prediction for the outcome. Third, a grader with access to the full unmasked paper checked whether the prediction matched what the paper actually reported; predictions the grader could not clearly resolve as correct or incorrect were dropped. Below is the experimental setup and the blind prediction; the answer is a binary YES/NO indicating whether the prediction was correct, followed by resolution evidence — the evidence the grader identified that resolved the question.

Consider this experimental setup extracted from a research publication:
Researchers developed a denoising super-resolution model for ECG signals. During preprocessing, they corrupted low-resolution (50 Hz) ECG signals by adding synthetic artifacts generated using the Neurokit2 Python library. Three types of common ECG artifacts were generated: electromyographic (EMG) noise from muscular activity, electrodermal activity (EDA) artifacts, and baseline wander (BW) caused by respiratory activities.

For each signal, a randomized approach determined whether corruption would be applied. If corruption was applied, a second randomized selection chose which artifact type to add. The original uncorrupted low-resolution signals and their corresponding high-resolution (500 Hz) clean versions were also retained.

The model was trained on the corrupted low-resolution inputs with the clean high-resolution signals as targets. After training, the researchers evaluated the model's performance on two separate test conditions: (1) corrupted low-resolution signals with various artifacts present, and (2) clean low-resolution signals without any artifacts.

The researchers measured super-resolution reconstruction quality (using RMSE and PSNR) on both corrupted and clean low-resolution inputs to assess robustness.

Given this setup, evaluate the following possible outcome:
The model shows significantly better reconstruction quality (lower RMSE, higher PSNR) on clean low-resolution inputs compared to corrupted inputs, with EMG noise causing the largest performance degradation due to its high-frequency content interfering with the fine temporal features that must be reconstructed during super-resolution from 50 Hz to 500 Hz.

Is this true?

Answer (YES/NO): NO